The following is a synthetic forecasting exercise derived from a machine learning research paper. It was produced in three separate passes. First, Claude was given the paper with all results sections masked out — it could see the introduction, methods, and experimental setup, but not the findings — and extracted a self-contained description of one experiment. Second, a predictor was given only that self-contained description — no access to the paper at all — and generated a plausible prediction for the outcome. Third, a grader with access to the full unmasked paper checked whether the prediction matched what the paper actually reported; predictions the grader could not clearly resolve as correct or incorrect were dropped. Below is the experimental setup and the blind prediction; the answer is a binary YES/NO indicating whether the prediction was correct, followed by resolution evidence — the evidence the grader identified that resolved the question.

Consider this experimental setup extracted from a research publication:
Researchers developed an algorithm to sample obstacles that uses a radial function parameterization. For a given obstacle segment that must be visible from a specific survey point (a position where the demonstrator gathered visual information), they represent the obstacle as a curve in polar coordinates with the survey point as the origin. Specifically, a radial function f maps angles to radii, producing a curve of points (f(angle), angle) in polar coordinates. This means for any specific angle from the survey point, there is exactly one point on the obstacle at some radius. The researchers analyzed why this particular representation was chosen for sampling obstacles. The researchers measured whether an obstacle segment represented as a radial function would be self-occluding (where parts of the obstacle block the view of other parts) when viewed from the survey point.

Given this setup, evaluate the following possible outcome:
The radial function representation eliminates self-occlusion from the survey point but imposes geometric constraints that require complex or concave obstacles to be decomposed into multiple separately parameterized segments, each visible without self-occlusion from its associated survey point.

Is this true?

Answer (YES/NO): NO